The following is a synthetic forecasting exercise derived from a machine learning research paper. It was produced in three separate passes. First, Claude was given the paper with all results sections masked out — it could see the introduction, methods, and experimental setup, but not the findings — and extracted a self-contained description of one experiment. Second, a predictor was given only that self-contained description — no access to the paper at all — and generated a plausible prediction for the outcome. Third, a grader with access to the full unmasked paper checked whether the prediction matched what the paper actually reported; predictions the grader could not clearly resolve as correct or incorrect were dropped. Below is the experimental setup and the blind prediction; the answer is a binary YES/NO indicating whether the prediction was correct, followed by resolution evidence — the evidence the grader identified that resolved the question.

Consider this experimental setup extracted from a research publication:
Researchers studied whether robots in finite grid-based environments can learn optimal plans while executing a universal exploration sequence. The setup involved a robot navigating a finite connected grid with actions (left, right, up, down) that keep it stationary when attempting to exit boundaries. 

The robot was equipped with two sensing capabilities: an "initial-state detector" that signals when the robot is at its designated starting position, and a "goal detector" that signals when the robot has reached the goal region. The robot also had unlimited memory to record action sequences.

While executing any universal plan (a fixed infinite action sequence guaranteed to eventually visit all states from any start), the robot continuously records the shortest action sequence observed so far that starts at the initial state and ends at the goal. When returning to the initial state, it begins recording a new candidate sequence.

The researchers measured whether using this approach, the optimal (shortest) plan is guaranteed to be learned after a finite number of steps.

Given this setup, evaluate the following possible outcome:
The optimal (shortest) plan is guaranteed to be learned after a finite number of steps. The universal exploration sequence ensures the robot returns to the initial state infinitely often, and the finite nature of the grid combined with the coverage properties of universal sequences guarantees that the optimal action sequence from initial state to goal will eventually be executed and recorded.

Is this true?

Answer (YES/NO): YES